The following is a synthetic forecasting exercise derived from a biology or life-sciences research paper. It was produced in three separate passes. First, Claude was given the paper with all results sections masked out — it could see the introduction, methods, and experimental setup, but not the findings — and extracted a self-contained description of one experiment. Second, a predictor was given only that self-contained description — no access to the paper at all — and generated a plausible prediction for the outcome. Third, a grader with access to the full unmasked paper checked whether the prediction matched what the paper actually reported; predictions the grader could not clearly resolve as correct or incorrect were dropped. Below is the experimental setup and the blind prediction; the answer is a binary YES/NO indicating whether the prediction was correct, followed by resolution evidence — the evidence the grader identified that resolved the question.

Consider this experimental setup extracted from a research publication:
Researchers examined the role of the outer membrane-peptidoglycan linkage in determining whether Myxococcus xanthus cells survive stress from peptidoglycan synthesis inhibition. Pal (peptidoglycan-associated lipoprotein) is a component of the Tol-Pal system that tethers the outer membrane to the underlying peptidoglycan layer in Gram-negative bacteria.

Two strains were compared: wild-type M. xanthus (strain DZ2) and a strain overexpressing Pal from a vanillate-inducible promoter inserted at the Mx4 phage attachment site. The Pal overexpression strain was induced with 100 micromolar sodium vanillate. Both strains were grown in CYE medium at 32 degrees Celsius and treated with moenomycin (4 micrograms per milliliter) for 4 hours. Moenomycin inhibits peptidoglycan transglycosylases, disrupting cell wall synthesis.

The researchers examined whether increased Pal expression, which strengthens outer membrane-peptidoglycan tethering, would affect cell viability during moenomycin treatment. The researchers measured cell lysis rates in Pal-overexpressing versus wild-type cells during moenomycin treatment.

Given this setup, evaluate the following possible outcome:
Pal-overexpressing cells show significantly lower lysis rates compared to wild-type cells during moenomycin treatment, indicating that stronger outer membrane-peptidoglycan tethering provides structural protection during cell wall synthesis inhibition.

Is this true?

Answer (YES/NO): NO